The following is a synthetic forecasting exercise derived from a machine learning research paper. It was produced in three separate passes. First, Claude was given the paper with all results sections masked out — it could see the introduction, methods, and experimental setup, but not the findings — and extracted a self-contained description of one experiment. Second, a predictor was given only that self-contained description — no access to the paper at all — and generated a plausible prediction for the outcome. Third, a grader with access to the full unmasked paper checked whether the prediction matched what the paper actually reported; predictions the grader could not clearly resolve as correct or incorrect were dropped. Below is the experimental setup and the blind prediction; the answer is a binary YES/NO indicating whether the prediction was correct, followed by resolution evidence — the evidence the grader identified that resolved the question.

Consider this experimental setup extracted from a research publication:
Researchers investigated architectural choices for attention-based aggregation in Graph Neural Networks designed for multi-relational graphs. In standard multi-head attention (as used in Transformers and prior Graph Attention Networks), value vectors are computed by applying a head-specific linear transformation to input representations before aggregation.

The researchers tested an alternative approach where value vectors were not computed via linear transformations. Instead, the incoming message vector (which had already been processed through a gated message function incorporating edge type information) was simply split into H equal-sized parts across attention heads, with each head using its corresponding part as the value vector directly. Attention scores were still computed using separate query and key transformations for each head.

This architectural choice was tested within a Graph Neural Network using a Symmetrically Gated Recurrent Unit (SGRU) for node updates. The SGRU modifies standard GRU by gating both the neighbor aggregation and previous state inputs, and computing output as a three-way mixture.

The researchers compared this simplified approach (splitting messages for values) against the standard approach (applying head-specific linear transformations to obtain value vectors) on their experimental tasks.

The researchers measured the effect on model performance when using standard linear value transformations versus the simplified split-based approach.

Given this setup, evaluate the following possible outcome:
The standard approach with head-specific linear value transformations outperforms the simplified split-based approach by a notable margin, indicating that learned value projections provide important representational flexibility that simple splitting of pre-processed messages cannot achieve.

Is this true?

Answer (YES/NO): NO